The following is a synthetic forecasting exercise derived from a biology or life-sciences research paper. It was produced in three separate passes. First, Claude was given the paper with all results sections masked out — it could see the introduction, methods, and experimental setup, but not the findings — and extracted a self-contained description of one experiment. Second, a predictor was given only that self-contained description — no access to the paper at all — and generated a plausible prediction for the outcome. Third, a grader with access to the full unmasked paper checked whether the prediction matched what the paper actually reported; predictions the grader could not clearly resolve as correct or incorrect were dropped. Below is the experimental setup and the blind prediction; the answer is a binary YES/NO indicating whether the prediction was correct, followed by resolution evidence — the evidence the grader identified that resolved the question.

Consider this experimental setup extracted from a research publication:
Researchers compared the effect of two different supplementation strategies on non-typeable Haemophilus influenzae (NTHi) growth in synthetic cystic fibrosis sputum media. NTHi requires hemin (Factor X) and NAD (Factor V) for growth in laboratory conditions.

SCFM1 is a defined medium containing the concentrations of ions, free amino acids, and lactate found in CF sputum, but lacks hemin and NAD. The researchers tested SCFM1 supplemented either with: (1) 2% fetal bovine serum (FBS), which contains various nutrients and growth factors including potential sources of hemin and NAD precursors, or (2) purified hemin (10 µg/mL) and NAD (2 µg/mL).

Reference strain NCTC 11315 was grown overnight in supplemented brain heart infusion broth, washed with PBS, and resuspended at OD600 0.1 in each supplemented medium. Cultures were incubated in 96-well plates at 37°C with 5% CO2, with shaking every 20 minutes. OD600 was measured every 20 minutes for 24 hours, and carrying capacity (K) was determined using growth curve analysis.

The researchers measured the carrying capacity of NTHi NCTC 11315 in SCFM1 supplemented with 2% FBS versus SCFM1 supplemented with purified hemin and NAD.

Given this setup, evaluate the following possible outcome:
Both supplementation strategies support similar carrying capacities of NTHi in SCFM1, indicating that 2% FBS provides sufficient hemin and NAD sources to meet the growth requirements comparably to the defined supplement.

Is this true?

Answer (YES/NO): NO